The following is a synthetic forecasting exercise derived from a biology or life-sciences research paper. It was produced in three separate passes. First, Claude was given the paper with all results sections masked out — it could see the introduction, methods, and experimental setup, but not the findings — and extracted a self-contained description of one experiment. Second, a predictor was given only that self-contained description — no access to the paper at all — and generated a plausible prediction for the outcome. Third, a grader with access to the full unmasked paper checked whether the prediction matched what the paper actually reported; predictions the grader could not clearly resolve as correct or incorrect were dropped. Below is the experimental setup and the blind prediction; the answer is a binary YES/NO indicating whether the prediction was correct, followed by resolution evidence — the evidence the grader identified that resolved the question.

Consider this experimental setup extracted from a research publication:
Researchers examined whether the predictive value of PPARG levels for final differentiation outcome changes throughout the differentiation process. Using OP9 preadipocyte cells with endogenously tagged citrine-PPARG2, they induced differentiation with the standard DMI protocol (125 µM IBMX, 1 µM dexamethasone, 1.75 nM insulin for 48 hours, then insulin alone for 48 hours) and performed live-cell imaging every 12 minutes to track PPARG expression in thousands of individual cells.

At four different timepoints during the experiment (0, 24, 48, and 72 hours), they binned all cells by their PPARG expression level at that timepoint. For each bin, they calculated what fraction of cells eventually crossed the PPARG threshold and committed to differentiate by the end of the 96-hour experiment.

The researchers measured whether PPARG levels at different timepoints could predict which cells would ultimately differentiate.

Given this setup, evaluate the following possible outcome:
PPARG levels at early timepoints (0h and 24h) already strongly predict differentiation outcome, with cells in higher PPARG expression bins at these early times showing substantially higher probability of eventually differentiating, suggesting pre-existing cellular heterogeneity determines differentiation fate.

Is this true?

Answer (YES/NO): NO